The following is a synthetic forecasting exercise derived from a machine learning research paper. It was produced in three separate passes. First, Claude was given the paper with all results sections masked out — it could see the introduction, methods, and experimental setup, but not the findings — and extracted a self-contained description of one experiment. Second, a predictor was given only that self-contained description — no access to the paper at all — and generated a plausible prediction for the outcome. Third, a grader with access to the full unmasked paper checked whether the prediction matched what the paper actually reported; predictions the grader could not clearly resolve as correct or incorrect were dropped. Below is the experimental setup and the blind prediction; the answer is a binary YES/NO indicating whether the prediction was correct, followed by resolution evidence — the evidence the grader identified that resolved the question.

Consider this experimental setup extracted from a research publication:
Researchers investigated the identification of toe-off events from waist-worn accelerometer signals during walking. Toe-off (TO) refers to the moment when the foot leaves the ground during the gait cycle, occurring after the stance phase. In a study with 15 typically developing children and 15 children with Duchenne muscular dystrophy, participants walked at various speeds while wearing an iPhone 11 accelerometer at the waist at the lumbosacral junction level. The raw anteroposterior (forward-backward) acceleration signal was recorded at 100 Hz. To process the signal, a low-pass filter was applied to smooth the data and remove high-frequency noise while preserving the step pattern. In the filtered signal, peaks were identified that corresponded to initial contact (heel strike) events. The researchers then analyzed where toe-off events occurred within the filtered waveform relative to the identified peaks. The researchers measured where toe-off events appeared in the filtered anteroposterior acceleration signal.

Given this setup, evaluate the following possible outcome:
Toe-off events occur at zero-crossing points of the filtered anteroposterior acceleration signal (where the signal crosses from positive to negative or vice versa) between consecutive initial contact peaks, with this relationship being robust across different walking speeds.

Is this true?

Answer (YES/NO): NO